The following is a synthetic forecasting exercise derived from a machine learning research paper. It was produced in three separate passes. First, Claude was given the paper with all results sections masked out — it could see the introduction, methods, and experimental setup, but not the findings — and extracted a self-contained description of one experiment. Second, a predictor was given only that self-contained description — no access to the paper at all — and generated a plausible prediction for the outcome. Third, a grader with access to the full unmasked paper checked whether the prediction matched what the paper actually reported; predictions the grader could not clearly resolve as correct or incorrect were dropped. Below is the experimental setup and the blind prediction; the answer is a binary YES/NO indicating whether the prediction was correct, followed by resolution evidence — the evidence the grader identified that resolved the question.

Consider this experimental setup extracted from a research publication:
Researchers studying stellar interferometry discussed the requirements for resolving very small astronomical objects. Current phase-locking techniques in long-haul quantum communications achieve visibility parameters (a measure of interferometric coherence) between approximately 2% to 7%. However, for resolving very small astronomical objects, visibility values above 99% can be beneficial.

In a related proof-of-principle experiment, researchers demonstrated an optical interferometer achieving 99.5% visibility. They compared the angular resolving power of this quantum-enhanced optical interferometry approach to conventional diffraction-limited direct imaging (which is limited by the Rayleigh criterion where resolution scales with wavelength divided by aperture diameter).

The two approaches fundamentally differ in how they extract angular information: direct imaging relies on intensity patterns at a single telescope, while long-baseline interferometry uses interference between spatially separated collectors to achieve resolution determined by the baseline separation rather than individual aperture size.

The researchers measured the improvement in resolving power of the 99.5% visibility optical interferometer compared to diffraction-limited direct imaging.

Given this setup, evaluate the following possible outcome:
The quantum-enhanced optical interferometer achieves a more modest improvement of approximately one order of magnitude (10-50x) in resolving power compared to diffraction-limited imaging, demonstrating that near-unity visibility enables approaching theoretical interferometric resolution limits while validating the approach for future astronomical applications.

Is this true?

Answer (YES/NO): NO